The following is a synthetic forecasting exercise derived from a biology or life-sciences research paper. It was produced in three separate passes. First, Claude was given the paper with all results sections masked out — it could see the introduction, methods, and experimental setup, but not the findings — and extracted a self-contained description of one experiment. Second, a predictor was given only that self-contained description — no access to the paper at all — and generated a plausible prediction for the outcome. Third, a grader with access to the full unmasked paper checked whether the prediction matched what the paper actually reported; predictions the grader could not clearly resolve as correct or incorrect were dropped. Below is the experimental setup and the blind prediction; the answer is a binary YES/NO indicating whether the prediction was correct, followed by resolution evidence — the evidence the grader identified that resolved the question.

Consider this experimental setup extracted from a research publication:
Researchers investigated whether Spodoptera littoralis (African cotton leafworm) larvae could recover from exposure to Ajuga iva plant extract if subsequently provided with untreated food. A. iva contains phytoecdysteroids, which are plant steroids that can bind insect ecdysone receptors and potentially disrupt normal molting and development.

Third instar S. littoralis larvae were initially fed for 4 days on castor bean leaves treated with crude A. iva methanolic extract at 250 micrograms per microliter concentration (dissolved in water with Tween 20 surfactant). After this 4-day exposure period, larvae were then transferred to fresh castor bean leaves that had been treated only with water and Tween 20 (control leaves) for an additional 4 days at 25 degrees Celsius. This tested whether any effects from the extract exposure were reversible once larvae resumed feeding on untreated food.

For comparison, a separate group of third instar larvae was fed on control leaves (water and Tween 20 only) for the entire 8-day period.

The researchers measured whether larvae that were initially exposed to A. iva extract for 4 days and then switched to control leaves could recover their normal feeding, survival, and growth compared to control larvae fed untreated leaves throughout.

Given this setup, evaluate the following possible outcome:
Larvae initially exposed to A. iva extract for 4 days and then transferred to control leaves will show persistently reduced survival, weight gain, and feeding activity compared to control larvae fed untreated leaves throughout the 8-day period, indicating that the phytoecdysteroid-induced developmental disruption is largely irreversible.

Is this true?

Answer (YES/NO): YES